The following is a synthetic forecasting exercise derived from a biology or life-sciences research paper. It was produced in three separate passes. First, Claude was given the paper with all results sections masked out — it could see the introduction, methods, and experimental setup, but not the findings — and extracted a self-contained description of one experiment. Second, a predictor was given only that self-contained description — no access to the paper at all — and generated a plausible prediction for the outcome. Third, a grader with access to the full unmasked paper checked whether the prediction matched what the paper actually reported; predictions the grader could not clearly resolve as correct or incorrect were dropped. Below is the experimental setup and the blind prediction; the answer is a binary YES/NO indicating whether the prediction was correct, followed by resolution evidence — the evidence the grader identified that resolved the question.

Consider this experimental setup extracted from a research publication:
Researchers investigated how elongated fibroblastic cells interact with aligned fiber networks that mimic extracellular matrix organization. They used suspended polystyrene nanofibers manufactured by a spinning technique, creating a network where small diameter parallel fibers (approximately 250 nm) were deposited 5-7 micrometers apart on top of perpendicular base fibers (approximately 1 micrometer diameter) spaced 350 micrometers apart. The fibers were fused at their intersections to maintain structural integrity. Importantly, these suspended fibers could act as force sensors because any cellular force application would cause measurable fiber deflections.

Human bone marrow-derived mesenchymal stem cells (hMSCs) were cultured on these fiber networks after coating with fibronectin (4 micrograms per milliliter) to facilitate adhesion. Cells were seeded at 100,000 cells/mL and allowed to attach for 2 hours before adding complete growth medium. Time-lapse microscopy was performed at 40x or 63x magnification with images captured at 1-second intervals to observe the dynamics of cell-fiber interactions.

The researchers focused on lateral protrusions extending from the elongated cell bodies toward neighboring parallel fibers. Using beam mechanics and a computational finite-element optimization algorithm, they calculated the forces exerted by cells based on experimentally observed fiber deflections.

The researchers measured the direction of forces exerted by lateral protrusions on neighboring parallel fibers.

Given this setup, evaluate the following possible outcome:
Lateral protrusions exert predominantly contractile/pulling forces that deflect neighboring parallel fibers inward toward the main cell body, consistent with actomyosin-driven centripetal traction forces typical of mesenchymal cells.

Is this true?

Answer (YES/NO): YES